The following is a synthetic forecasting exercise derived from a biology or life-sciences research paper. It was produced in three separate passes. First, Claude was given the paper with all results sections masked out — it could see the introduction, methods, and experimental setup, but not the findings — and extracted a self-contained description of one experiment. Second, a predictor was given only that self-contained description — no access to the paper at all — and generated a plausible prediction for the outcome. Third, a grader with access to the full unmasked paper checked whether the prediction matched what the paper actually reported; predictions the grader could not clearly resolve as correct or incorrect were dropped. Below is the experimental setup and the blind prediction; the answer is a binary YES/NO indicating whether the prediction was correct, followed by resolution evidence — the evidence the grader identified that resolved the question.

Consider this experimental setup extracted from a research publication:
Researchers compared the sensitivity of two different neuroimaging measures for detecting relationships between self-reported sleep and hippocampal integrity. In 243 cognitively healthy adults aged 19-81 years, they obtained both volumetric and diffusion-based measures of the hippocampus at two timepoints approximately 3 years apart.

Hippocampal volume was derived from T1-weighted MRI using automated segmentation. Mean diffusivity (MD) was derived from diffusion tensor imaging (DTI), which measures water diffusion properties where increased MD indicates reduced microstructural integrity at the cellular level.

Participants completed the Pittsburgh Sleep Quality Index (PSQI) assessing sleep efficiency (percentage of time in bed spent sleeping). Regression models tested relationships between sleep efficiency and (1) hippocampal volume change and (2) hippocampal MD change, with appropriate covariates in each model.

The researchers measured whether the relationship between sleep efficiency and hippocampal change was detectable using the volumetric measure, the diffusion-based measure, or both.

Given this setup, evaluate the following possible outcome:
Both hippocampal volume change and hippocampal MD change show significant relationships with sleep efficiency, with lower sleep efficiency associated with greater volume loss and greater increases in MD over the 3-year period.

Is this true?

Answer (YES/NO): NO